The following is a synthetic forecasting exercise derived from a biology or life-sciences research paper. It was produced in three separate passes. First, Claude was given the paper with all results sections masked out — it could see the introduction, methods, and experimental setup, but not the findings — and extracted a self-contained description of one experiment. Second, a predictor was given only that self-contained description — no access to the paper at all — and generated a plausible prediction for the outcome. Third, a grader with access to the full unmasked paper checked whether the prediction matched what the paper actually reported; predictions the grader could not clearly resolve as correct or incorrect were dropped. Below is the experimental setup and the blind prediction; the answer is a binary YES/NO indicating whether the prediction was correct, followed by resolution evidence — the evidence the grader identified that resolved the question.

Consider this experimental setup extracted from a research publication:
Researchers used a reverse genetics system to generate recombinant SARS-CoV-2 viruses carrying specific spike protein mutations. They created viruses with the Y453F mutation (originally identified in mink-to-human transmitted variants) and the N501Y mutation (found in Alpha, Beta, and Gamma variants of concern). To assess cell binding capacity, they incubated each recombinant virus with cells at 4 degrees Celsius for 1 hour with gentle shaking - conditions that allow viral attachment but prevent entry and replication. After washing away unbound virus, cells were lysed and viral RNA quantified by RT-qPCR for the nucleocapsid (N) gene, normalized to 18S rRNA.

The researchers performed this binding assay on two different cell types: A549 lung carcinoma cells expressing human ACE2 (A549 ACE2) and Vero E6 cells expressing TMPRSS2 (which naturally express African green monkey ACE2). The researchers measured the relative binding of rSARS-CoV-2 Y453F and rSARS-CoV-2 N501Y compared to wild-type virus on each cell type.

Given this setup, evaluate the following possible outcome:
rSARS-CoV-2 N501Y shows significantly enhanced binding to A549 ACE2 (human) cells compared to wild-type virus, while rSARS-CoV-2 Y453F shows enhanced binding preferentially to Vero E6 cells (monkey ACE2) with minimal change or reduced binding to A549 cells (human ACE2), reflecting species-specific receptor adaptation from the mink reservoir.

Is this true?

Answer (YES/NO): NO